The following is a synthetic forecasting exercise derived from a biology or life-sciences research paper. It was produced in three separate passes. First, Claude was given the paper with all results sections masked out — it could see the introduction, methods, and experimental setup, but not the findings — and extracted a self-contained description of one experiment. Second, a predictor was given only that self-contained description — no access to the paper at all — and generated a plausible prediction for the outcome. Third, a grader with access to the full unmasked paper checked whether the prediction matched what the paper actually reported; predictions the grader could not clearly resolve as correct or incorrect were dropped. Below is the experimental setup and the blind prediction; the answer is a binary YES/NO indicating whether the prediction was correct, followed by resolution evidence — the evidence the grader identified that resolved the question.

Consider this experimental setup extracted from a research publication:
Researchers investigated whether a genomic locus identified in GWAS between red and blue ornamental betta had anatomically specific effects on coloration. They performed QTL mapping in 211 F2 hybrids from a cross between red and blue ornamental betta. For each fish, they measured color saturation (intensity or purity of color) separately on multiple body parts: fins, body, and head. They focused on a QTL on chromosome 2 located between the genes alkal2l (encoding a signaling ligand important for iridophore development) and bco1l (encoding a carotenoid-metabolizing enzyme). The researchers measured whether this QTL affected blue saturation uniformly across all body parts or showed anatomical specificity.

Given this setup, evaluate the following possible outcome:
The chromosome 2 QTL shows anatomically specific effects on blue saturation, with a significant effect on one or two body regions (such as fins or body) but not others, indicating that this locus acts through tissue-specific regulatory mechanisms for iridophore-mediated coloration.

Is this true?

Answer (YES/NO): YES